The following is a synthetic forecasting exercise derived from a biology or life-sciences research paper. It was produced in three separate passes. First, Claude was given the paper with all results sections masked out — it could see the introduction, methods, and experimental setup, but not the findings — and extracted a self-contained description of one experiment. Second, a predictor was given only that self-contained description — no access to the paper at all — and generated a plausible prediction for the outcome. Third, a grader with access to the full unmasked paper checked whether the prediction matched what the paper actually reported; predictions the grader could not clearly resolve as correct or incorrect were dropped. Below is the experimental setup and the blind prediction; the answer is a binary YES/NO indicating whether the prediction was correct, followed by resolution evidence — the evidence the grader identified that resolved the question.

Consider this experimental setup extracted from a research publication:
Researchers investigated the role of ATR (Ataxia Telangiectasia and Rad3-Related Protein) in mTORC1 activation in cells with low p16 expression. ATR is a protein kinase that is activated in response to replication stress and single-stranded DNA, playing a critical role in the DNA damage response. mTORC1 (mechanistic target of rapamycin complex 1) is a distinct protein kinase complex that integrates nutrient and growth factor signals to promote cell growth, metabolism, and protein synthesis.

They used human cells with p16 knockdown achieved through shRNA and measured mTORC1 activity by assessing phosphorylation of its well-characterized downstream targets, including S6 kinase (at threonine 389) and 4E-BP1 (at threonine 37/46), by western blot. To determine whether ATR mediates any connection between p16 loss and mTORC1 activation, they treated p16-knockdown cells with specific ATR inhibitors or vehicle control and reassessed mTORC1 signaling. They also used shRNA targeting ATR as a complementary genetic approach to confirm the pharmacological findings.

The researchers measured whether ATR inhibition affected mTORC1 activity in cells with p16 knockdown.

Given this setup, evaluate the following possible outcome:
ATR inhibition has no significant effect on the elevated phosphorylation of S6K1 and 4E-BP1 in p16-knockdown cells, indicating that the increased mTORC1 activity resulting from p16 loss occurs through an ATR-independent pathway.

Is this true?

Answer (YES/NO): NO